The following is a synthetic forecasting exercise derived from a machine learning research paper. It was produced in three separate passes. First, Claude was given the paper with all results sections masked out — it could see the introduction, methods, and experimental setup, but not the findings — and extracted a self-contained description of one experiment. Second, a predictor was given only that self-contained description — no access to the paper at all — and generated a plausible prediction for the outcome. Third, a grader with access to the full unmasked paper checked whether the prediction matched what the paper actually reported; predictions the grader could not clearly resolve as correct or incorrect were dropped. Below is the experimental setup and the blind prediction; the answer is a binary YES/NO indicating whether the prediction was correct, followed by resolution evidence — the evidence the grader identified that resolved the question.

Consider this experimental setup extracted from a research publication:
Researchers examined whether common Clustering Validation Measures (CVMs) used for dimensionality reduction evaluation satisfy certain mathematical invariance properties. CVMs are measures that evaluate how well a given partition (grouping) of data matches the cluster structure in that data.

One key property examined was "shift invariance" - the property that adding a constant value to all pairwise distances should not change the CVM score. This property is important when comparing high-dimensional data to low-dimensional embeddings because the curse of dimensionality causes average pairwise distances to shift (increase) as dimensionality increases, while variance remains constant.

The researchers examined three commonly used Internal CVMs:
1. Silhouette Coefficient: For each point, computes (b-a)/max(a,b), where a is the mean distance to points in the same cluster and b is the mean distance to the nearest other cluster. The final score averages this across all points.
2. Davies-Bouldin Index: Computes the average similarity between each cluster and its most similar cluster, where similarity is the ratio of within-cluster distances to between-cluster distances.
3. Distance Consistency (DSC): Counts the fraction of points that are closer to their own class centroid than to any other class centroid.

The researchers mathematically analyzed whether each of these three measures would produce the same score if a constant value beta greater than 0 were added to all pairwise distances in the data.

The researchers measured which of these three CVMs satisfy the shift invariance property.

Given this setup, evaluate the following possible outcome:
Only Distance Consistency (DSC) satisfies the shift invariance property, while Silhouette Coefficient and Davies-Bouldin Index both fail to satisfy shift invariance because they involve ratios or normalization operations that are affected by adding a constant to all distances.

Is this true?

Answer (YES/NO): YES